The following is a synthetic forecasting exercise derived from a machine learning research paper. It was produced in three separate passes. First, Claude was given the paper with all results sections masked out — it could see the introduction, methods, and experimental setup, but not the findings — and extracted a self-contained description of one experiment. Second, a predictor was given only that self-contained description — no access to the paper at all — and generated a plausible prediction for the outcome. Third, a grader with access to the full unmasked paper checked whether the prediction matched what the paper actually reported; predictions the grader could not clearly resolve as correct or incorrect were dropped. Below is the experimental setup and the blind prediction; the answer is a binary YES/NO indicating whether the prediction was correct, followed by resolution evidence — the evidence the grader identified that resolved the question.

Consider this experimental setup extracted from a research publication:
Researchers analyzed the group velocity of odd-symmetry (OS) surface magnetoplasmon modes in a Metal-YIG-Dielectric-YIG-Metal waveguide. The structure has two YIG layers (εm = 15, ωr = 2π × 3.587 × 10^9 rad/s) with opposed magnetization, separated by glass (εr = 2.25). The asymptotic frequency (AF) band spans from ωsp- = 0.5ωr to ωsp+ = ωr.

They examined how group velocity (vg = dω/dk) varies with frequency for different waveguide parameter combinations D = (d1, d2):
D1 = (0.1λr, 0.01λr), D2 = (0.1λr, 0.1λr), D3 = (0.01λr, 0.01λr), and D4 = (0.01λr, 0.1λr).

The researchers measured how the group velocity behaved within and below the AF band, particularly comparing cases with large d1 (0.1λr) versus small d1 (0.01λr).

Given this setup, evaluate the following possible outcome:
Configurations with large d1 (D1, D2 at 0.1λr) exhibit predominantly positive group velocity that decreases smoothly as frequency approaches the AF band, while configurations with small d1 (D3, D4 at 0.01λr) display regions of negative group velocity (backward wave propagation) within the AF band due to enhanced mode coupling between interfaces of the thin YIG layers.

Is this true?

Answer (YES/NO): NO